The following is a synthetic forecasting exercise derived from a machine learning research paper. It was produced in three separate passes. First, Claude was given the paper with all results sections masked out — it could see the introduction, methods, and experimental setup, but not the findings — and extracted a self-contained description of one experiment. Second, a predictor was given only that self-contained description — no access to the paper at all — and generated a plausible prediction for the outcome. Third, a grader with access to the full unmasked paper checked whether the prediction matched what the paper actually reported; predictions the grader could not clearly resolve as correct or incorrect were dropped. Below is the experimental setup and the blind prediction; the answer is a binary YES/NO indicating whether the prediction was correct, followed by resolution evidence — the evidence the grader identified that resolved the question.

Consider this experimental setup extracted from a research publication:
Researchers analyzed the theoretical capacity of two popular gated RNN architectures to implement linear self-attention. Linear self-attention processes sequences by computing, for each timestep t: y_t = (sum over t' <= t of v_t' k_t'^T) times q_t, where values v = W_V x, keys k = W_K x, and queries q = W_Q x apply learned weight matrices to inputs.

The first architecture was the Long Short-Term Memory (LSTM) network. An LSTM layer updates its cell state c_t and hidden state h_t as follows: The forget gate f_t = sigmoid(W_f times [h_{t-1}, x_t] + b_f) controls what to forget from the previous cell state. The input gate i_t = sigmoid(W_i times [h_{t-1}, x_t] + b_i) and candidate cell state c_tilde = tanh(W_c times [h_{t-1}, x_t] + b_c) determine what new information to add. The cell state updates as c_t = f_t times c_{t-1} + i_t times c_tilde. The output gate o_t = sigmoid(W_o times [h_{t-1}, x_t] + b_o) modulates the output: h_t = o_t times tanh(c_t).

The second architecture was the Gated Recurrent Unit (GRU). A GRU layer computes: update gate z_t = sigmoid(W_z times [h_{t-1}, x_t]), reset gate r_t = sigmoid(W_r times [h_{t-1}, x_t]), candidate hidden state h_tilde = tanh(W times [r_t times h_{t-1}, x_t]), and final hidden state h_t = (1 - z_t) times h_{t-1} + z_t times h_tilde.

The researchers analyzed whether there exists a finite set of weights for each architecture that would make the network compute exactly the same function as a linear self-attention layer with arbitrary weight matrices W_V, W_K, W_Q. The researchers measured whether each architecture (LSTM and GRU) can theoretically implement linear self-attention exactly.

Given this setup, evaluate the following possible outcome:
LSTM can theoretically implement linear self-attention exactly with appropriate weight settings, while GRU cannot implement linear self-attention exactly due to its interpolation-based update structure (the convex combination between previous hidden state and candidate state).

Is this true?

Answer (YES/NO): NO